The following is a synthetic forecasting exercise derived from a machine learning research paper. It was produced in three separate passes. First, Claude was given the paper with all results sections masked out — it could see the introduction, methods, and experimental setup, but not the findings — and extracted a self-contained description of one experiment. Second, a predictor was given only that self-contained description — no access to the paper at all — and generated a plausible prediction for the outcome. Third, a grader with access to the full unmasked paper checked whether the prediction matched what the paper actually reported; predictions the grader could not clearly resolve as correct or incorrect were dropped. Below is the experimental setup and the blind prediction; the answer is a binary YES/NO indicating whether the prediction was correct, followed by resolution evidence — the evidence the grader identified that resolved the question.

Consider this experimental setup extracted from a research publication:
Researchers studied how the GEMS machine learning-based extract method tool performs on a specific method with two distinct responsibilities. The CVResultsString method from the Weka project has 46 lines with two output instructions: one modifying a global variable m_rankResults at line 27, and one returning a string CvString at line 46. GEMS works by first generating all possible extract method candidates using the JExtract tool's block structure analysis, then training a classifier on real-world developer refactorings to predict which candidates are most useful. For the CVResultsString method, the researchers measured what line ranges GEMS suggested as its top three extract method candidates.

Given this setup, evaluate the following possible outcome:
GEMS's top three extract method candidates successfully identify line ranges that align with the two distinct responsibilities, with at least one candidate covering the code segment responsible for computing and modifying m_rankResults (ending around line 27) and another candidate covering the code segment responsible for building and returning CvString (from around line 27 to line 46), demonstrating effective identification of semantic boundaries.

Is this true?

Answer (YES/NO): NO